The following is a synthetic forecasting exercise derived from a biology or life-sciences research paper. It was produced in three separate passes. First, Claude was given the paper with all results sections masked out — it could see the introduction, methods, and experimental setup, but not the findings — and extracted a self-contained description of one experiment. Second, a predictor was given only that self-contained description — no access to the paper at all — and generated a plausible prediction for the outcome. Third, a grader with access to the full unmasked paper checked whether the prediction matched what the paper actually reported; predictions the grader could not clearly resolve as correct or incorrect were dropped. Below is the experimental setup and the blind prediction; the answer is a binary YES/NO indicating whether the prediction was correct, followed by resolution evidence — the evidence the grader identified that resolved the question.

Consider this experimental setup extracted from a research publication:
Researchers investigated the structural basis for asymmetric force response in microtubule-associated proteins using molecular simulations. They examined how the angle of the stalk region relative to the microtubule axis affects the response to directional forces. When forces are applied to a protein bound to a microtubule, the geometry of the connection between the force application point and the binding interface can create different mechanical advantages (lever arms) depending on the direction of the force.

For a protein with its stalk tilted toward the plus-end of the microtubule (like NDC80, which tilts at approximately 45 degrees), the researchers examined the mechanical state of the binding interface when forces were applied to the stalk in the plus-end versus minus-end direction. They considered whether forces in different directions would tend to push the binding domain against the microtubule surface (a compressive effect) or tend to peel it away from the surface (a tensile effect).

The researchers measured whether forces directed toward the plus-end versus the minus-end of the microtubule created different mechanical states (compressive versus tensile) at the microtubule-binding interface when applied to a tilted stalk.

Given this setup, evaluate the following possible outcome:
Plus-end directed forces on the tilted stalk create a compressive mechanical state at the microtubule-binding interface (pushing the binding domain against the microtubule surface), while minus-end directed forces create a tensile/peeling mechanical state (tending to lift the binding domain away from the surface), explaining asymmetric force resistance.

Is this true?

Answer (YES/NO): YES